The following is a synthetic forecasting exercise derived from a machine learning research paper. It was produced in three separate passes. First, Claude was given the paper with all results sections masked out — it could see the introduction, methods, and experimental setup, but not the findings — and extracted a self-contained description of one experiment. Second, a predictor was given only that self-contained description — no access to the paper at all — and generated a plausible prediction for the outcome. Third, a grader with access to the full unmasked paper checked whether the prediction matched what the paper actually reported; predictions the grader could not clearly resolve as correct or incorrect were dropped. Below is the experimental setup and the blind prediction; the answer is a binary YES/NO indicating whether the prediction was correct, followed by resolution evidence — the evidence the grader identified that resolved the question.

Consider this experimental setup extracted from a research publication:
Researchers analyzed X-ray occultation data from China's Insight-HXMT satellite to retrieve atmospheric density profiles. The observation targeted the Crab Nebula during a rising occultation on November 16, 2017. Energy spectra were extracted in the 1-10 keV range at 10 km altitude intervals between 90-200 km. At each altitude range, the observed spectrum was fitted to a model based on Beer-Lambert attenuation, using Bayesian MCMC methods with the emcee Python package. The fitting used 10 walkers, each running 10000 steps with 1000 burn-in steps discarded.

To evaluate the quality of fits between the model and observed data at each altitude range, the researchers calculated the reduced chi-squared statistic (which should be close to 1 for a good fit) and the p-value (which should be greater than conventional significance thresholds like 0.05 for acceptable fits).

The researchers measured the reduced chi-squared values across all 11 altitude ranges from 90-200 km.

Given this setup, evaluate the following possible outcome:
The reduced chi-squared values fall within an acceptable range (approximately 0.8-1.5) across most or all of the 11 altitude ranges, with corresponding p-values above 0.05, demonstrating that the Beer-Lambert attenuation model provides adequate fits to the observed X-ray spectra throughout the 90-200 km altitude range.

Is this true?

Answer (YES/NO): YES